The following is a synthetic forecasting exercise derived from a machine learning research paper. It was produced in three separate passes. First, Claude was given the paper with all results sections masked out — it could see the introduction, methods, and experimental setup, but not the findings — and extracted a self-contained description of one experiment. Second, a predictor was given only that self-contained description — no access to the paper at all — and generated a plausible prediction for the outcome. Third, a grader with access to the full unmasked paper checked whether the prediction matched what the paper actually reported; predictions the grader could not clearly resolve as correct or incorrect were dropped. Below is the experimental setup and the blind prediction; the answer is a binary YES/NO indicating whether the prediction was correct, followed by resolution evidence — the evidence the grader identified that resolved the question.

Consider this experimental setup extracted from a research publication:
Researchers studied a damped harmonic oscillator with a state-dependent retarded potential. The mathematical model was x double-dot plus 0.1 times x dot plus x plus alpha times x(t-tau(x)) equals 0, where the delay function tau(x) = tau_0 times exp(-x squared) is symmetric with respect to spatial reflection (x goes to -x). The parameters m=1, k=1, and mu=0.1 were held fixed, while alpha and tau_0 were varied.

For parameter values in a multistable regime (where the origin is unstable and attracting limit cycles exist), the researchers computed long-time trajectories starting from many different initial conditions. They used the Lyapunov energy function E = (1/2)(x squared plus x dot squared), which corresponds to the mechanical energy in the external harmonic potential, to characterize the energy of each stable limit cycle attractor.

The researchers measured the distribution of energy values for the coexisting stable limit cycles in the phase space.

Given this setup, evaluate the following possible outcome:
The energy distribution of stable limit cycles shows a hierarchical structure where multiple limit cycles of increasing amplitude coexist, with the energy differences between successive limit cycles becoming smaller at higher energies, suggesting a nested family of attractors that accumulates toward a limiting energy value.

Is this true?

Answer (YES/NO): NO